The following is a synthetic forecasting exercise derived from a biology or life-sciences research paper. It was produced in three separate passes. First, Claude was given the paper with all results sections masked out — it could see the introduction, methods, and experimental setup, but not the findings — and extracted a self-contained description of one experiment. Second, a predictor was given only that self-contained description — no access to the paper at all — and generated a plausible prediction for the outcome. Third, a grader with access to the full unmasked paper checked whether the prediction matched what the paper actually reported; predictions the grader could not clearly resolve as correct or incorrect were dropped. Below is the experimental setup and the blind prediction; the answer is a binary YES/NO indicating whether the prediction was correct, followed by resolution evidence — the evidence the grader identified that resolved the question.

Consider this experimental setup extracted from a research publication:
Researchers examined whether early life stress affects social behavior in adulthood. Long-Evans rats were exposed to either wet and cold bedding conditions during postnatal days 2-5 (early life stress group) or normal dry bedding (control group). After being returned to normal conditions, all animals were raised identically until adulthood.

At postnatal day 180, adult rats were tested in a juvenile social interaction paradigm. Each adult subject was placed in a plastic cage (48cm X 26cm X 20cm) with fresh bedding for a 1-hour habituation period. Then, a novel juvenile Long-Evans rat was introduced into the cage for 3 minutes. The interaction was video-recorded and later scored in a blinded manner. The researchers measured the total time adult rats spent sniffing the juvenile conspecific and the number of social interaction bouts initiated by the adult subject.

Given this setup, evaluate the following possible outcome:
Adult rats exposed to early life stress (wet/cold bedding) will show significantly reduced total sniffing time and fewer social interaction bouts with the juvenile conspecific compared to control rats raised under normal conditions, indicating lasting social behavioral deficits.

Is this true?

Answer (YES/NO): NO